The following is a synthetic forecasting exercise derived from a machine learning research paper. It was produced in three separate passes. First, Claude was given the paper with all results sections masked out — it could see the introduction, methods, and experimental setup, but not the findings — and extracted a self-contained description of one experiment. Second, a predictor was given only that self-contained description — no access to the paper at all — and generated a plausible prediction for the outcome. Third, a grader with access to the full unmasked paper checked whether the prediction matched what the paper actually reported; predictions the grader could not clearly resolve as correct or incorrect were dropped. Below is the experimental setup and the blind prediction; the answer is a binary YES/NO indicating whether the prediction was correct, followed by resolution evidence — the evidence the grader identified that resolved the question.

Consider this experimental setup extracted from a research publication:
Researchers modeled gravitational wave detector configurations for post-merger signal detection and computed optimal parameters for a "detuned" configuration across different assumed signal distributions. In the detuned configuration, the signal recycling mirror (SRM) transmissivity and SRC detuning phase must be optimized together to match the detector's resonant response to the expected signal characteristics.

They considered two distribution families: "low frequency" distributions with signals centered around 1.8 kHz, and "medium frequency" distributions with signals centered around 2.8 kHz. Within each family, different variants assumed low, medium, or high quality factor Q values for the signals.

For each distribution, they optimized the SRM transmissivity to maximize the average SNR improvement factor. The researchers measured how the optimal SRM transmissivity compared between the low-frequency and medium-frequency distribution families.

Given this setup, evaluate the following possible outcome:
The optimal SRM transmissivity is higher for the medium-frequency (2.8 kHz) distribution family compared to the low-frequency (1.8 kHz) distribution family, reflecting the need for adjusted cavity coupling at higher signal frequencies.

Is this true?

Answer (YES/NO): YES